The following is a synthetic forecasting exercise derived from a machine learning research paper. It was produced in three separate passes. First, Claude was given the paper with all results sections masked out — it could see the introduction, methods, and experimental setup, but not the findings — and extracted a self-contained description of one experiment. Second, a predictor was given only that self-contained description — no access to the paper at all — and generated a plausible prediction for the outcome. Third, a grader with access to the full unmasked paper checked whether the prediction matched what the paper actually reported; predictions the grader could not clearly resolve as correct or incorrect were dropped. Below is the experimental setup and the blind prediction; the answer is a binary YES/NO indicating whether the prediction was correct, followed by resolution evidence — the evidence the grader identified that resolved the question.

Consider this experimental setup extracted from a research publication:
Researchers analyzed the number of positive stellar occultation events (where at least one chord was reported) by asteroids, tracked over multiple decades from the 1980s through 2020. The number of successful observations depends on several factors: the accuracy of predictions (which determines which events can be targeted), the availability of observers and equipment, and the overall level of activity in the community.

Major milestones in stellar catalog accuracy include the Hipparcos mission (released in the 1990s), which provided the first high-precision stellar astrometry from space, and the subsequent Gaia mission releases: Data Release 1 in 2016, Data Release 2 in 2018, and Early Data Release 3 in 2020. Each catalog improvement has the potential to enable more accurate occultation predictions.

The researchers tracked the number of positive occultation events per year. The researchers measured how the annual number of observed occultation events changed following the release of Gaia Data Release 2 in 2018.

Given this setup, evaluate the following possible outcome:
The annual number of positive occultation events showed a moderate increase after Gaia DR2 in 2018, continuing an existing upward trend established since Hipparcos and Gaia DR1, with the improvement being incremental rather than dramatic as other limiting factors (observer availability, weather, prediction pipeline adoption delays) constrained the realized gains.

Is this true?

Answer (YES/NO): NO